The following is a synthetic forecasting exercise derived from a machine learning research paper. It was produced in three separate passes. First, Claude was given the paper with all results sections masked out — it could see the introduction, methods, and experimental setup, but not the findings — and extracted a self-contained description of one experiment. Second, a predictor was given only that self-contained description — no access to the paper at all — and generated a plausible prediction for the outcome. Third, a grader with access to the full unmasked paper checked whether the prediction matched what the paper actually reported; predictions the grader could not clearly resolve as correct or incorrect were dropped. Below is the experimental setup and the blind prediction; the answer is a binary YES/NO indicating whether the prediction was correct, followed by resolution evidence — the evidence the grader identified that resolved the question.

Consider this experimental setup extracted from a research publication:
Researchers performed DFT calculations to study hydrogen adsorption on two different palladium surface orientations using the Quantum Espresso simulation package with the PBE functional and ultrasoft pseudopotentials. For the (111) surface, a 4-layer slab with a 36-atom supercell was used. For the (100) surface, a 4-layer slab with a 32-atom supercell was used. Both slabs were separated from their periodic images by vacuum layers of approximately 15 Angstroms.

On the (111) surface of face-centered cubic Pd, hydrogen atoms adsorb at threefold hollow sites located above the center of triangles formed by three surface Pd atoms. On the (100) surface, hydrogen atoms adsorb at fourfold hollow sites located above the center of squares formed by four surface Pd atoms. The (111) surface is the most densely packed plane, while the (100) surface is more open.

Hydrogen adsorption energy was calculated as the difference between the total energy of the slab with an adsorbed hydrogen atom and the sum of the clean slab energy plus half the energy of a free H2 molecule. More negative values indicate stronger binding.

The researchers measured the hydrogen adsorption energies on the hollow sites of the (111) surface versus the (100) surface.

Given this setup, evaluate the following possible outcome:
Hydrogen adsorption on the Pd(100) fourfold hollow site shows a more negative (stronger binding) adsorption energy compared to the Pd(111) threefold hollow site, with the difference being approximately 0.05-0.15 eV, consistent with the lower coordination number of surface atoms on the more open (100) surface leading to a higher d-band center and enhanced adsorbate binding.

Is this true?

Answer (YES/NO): NO